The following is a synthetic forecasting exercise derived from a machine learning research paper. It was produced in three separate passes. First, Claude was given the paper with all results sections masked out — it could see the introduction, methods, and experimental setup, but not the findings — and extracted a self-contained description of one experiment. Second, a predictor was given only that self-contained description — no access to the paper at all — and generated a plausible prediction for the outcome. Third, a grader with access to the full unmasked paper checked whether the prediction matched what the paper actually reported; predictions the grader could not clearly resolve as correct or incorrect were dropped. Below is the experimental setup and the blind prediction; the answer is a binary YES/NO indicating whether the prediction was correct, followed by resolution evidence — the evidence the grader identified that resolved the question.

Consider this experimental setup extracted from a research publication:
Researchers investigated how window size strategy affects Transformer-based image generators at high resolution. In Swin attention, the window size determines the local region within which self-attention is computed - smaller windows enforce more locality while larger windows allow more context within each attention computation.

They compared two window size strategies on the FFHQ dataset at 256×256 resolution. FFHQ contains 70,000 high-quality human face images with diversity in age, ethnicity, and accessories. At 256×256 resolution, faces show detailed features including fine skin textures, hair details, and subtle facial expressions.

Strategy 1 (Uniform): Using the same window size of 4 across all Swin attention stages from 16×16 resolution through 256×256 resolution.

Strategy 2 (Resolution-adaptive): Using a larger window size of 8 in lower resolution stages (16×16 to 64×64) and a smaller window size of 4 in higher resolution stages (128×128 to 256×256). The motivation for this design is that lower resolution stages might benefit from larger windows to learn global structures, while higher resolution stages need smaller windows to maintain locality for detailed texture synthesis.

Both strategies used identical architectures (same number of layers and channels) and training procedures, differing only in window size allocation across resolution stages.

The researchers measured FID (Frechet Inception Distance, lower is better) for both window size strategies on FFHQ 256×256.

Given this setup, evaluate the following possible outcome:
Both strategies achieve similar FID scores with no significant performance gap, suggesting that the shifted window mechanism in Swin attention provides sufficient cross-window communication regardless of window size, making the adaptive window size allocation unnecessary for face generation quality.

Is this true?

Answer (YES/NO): NO